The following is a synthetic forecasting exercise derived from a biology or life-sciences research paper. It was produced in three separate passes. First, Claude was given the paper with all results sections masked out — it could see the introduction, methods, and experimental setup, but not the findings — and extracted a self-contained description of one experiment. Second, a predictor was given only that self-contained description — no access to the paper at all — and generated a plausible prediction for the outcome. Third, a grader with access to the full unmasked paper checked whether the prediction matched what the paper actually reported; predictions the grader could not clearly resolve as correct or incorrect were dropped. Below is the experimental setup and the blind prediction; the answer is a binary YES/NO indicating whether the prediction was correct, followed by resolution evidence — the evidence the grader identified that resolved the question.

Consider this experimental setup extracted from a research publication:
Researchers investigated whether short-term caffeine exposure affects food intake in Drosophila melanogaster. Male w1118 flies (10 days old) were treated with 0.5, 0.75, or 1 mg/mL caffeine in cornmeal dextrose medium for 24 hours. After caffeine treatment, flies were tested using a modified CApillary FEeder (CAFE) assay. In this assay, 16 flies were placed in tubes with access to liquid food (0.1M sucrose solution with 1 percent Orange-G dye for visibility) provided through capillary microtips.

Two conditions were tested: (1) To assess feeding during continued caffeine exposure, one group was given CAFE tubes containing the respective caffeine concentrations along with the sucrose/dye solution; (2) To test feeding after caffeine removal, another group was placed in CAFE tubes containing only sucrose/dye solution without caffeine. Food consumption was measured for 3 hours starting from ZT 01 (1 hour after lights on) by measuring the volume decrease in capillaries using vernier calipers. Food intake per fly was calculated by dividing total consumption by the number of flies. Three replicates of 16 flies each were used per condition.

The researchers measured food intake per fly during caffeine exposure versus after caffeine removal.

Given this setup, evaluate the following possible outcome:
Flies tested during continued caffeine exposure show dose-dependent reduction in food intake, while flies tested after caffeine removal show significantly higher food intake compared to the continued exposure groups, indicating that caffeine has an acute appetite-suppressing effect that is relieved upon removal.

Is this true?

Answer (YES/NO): YES